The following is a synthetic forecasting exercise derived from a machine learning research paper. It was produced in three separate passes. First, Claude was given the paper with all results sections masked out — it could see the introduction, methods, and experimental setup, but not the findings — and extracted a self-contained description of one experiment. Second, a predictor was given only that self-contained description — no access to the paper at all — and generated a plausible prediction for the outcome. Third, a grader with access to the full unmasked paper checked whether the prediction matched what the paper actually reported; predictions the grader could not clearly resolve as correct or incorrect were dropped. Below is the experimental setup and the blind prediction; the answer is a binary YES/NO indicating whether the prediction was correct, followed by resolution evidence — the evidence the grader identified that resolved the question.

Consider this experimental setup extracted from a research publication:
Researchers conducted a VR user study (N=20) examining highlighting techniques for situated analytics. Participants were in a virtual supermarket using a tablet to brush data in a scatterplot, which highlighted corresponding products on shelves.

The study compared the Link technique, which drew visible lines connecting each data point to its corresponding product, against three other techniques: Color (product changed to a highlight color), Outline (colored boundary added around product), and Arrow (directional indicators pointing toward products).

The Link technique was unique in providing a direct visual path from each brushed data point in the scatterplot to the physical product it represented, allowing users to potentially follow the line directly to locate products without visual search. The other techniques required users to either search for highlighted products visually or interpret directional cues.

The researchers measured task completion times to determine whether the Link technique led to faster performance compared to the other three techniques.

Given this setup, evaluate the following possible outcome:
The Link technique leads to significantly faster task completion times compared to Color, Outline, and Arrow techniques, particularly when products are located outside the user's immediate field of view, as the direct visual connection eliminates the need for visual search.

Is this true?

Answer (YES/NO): NO